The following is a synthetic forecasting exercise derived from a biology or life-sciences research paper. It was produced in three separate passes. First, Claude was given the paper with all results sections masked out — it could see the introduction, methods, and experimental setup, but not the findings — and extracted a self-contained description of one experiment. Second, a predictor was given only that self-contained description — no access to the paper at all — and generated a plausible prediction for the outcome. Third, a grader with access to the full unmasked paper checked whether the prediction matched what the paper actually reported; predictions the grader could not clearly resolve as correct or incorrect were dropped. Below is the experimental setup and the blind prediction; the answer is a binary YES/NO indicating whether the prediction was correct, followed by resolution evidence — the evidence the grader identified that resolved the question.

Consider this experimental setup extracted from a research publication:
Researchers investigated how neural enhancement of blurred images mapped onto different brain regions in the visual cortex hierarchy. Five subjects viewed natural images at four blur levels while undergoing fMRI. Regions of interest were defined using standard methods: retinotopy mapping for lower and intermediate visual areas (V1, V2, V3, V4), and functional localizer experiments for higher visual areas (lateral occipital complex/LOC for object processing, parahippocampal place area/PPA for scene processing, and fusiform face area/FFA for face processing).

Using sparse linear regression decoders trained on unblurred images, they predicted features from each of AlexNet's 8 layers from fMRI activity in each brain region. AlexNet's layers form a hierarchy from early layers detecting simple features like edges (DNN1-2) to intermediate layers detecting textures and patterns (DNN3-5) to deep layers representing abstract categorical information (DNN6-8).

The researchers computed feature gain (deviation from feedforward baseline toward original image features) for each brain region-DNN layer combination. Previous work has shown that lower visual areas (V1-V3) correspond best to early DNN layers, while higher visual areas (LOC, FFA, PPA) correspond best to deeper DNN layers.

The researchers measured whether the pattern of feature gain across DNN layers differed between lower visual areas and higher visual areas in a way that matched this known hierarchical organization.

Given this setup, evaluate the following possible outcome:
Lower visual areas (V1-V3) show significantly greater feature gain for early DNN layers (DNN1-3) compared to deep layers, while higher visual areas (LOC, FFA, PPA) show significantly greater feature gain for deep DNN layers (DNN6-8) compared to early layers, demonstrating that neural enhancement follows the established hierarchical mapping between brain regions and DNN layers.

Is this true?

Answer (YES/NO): NO